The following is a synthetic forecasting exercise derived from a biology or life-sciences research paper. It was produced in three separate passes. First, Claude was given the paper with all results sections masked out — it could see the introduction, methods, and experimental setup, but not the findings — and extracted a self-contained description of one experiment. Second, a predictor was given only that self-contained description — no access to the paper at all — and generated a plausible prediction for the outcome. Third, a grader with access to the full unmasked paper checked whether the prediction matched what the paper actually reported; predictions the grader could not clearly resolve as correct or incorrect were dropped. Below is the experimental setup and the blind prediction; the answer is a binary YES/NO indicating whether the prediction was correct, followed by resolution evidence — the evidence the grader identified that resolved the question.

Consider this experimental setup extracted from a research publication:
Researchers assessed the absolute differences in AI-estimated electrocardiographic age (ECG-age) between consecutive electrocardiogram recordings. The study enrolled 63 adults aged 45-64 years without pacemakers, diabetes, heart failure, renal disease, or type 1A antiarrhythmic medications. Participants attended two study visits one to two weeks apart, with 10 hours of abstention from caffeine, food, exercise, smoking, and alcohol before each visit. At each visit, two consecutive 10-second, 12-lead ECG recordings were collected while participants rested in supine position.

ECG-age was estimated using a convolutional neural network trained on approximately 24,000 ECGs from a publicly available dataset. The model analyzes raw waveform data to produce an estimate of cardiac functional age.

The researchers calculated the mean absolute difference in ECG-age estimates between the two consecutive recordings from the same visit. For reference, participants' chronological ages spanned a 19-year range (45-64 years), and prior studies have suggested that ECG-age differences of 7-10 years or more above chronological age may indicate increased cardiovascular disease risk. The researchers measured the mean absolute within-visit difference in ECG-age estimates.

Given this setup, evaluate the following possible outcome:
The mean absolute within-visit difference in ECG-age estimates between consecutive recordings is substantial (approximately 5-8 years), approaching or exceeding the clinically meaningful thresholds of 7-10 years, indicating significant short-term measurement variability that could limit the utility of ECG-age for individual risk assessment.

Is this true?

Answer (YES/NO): NO